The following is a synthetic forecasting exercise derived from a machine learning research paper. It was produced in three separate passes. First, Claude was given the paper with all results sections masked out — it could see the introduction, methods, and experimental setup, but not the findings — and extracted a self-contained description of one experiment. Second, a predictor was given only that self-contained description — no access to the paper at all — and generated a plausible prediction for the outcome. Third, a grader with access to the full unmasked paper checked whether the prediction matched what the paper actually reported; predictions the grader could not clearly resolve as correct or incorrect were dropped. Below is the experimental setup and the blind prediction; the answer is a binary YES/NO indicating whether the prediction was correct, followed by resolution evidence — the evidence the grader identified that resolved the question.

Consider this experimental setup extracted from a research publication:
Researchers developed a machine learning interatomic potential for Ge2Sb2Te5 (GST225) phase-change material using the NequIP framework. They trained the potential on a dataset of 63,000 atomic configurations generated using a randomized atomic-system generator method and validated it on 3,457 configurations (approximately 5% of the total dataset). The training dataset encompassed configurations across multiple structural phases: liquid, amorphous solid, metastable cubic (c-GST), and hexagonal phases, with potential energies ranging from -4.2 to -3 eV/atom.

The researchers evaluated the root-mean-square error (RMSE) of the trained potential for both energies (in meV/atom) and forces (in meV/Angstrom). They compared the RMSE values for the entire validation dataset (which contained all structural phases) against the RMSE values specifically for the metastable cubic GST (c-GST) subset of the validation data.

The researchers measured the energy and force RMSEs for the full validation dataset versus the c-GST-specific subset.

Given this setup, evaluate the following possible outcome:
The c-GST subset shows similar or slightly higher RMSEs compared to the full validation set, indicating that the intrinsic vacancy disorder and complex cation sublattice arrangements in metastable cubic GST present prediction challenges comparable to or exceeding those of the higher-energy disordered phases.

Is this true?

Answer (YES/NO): NO